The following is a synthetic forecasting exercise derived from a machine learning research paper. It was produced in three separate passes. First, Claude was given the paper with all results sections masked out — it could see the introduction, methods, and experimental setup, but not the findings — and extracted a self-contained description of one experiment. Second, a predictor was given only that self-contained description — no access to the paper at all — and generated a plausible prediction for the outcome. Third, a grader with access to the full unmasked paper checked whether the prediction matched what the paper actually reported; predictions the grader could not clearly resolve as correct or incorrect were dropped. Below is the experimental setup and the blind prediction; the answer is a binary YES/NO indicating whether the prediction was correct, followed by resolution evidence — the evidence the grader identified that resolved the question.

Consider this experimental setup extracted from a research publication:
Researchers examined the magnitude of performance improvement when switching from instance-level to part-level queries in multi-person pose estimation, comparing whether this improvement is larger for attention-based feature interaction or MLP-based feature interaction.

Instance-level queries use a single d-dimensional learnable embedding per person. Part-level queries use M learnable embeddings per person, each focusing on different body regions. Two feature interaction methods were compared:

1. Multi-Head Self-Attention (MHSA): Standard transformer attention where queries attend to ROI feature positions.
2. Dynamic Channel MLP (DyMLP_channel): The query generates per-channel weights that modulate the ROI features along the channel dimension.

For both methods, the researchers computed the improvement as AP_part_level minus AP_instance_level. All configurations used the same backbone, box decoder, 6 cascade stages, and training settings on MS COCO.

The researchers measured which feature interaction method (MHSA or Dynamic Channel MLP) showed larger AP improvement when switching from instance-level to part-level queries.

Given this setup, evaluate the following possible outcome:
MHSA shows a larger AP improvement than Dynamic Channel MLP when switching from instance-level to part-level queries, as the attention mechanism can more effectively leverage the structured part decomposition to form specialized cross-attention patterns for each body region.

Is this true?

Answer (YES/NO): NO